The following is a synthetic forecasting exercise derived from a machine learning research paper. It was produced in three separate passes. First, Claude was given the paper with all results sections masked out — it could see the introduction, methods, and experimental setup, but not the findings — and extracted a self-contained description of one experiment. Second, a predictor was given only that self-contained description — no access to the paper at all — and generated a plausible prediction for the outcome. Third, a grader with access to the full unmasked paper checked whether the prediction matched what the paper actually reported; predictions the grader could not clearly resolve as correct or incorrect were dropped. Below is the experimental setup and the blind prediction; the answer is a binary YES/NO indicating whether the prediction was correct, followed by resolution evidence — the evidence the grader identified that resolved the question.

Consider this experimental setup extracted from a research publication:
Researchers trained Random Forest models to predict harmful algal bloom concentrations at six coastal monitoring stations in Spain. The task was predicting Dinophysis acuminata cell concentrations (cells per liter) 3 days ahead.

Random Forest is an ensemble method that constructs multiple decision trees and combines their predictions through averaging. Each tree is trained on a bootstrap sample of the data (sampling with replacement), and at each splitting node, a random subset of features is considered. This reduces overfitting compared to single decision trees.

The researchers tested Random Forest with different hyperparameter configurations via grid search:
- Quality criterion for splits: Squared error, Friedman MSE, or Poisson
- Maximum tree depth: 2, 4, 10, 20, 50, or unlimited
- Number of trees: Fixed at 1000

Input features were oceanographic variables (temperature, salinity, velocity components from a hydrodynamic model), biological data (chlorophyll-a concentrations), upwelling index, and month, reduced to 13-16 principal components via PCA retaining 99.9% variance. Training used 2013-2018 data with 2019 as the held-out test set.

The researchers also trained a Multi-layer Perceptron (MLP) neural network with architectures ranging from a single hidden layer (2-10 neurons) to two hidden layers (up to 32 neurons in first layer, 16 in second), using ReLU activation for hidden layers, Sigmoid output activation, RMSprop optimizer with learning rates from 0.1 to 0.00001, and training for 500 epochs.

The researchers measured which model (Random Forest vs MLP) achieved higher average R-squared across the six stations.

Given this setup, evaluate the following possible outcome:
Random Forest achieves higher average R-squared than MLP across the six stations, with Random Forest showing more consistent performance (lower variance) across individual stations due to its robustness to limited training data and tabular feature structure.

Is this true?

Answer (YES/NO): YES